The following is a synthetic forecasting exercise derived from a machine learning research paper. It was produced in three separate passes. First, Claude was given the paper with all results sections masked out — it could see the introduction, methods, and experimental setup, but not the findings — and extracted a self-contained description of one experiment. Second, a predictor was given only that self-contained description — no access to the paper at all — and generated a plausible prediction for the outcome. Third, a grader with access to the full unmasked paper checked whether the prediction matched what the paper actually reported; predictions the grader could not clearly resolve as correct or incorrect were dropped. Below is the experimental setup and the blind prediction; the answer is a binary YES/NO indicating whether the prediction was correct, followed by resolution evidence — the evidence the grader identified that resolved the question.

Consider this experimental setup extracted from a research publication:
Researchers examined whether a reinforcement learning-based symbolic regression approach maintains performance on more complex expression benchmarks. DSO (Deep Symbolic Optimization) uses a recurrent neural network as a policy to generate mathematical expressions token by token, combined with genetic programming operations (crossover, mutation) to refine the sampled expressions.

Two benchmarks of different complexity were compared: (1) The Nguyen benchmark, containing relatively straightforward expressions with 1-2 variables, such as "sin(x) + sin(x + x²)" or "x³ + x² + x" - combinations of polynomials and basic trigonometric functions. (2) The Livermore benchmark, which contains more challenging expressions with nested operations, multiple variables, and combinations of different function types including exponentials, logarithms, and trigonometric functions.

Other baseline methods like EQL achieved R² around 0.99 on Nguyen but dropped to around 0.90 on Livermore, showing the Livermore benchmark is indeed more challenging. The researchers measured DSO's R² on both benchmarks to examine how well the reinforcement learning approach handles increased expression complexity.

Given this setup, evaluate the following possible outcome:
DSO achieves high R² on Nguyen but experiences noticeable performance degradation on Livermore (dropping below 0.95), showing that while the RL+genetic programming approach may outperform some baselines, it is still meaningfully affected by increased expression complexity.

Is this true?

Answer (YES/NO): NO